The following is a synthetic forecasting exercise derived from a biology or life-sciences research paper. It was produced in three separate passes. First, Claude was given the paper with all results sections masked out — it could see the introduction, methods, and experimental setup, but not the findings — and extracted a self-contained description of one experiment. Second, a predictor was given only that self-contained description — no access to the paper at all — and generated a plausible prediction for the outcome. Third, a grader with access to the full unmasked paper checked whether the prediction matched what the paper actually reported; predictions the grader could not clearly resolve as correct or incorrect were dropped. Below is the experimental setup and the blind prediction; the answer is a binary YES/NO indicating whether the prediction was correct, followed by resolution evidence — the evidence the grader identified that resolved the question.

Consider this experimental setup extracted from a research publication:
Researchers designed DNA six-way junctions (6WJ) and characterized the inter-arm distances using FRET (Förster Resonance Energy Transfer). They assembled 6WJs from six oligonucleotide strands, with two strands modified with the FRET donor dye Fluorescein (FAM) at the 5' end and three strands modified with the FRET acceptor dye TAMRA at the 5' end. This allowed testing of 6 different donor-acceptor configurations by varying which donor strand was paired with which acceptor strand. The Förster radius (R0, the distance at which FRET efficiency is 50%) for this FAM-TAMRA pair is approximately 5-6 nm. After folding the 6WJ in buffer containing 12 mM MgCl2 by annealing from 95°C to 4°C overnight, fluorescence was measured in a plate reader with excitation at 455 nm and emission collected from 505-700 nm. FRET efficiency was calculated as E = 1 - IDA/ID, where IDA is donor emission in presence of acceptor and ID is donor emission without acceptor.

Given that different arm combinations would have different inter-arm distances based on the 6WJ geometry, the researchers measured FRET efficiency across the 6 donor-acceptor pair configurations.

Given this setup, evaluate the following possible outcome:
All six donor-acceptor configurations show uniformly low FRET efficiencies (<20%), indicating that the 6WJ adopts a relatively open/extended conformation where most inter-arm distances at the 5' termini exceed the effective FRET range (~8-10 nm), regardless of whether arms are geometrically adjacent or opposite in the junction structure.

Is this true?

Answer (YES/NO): NO